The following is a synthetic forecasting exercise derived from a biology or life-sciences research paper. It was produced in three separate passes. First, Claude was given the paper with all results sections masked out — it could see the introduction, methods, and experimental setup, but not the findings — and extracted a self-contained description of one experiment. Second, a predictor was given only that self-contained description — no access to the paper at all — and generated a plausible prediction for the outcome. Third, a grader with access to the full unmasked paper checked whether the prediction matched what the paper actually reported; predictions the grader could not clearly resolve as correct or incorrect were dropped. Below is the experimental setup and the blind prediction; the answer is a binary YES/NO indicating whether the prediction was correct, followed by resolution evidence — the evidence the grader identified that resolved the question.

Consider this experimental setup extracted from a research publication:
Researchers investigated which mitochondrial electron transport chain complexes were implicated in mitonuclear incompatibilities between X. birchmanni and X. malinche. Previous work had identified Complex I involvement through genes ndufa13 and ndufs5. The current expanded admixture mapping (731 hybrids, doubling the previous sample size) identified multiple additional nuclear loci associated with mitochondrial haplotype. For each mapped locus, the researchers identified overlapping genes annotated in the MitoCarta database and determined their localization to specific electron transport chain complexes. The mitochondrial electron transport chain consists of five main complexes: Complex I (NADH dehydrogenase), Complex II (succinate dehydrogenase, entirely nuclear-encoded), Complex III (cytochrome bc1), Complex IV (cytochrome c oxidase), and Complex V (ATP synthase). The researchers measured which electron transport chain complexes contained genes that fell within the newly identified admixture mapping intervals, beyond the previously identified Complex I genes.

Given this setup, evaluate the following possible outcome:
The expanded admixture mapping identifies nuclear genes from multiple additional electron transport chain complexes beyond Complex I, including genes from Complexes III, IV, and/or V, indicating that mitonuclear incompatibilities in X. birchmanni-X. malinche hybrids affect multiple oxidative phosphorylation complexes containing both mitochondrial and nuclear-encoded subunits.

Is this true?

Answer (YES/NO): YES